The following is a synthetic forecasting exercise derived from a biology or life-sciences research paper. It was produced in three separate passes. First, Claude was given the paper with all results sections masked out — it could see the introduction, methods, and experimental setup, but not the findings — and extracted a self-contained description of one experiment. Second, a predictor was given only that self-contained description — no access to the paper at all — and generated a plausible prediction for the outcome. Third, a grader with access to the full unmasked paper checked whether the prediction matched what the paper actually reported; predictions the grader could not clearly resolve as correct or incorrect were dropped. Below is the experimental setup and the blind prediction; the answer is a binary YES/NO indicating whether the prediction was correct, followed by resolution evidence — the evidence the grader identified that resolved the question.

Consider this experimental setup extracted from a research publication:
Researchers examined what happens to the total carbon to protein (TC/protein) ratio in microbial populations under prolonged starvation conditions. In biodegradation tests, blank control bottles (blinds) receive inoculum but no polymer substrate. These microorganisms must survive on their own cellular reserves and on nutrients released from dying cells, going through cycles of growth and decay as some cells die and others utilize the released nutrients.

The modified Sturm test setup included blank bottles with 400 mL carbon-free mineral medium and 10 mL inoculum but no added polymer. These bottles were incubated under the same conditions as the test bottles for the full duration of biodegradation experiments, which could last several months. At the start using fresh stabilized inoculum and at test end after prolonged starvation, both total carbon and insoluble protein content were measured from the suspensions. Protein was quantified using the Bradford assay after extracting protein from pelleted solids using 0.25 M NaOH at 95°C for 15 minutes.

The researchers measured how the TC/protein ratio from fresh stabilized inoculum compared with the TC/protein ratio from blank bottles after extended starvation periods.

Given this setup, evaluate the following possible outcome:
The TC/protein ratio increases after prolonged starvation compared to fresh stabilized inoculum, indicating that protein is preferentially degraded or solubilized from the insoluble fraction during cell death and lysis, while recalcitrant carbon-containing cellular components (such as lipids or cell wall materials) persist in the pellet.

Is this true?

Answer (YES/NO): NO